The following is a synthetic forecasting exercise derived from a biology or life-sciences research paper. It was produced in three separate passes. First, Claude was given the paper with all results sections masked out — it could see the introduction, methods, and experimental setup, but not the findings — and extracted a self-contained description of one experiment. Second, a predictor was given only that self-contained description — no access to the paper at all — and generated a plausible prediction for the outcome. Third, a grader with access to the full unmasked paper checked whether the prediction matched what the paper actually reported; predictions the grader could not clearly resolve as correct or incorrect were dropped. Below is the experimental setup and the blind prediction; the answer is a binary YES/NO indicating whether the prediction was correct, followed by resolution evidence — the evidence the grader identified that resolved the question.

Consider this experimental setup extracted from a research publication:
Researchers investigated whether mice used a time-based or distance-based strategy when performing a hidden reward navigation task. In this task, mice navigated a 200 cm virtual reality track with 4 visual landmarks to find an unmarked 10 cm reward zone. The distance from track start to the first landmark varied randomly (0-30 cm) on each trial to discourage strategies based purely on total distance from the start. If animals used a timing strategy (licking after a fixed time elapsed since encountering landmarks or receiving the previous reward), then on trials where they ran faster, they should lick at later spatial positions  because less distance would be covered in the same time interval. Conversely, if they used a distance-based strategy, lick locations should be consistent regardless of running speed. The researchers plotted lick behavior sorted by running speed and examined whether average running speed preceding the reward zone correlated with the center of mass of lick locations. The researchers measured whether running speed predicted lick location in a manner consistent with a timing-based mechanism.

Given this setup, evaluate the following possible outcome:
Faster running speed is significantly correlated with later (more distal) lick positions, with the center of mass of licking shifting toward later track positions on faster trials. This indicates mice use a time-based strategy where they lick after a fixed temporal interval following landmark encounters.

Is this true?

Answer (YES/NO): NO